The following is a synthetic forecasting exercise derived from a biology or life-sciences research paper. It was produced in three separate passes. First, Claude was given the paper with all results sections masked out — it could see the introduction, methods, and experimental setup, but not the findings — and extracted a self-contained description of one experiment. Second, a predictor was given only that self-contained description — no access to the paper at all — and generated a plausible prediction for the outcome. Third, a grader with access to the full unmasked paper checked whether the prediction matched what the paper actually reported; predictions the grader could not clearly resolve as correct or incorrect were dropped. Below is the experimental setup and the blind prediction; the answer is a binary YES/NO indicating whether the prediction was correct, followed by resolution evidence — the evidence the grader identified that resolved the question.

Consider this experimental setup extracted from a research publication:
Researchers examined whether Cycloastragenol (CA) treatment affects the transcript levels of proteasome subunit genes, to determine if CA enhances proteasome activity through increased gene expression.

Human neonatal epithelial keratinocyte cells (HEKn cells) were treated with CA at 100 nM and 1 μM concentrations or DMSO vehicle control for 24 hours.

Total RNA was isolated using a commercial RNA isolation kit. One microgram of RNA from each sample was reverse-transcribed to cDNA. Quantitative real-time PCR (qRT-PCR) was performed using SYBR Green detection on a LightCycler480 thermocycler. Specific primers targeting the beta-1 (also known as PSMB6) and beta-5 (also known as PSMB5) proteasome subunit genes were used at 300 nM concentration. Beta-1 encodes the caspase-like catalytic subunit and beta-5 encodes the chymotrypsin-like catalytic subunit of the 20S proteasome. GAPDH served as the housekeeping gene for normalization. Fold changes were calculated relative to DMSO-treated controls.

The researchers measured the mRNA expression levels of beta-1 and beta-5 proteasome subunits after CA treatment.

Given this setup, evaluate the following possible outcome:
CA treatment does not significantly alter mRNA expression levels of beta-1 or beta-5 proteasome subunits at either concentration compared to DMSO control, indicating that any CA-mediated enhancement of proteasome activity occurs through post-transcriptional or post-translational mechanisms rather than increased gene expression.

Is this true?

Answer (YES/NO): NO